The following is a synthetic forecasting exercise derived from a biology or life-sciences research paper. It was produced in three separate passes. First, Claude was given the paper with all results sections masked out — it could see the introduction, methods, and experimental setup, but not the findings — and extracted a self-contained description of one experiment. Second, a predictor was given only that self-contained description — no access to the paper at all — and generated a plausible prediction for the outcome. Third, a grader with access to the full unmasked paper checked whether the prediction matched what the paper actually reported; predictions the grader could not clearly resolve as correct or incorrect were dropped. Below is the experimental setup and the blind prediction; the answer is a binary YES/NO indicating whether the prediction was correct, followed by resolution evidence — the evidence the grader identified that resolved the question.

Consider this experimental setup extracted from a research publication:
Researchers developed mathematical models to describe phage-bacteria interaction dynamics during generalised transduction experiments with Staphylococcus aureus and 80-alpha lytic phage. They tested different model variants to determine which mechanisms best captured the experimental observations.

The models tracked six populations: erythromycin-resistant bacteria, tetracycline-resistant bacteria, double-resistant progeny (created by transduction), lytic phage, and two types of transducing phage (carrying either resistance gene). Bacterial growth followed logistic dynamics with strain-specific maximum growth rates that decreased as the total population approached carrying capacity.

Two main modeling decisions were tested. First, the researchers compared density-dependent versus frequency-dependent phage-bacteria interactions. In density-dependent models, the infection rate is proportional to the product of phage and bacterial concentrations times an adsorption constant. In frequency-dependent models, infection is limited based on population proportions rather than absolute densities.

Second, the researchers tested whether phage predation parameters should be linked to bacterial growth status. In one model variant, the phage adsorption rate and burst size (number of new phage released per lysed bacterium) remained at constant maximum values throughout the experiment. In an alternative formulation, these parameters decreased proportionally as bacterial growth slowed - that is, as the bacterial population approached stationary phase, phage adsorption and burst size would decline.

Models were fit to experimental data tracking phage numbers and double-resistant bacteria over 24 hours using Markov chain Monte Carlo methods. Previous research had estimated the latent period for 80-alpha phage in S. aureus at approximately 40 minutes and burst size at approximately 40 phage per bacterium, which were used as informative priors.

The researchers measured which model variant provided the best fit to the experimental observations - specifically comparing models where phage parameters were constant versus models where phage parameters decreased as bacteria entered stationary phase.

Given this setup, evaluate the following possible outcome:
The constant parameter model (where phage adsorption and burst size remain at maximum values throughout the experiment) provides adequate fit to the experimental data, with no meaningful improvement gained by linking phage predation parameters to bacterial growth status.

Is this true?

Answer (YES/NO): NO